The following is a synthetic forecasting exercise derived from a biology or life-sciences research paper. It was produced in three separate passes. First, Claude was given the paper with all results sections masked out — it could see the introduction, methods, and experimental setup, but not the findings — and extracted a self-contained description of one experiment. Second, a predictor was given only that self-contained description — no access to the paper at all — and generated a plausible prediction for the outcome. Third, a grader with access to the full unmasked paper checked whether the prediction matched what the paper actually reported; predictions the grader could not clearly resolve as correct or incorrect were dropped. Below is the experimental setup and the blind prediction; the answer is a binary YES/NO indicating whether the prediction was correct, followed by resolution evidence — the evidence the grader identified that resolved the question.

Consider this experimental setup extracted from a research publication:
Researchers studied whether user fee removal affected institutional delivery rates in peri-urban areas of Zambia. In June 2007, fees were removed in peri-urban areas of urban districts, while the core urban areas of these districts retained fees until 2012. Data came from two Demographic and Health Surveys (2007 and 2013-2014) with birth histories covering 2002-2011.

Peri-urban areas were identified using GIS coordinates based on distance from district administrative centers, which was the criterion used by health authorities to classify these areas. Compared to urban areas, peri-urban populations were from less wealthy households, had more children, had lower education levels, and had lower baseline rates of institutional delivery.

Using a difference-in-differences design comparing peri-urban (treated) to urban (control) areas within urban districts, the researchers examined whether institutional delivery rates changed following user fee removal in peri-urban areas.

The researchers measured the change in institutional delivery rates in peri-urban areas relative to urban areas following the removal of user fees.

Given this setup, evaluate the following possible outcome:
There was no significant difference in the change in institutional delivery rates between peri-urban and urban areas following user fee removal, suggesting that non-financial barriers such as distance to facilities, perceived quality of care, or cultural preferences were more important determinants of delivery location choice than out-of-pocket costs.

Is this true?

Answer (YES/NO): NO